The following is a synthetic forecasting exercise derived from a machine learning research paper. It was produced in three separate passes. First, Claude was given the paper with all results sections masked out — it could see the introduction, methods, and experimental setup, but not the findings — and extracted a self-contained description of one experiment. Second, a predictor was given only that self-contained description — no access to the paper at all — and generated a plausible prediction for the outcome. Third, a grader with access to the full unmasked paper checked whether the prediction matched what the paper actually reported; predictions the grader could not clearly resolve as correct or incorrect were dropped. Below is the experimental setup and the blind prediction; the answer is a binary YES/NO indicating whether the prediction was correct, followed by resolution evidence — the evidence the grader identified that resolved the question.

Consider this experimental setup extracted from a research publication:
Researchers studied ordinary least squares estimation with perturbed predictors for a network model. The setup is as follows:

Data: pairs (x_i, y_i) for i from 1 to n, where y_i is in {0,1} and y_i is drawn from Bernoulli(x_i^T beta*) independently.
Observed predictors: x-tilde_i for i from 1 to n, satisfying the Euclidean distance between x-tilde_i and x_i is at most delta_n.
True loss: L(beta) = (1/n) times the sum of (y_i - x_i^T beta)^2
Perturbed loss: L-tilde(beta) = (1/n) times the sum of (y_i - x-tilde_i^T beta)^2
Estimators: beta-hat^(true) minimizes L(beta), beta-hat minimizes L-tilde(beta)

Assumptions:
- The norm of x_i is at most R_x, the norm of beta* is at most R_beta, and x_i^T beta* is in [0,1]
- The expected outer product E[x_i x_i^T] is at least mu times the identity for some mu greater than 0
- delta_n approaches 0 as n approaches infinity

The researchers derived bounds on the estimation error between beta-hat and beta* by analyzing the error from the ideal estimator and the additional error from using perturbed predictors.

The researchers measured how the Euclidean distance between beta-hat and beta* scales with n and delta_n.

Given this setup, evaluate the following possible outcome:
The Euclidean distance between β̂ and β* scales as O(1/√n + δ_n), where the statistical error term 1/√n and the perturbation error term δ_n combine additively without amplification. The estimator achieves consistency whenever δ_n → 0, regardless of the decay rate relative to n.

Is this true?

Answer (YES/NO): YES